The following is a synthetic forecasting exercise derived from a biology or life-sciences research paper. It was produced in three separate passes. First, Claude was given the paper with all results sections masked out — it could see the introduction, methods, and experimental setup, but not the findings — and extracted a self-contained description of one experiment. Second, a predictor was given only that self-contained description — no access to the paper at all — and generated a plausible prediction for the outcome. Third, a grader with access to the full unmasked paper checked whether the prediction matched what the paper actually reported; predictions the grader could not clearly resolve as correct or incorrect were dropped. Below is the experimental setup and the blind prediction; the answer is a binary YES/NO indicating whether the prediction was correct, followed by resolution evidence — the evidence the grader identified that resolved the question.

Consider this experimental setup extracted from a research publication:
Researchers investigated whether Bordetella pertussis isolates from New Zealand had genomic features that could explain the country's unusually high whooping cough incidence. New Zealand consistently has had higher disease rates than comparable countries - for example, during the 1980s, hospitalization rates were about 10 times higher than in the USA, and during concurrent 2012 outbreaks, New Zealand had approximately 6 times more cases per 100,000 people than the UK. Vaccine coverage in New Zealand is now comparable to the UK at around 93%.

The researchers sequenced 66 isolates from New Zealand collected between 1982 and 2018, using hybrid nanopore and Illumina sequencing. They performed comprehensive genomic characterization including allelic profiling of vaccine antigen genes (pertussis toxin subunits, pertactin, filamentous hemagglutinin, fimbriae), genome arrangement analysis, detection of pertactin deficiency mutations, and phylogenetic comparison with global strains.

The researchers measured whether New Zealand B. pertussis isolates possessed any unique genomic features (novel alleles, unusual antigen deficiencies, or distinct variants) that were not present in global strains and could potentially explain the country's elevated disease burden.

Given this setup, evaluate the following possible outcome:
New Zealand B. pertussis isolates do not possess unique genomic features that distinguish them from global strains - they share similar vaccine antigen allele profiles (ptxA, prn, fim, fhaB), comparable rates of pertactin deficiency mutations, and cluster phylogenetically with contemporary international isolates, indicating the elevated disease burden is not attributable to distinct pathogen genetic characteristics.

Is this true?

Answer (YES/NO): YES